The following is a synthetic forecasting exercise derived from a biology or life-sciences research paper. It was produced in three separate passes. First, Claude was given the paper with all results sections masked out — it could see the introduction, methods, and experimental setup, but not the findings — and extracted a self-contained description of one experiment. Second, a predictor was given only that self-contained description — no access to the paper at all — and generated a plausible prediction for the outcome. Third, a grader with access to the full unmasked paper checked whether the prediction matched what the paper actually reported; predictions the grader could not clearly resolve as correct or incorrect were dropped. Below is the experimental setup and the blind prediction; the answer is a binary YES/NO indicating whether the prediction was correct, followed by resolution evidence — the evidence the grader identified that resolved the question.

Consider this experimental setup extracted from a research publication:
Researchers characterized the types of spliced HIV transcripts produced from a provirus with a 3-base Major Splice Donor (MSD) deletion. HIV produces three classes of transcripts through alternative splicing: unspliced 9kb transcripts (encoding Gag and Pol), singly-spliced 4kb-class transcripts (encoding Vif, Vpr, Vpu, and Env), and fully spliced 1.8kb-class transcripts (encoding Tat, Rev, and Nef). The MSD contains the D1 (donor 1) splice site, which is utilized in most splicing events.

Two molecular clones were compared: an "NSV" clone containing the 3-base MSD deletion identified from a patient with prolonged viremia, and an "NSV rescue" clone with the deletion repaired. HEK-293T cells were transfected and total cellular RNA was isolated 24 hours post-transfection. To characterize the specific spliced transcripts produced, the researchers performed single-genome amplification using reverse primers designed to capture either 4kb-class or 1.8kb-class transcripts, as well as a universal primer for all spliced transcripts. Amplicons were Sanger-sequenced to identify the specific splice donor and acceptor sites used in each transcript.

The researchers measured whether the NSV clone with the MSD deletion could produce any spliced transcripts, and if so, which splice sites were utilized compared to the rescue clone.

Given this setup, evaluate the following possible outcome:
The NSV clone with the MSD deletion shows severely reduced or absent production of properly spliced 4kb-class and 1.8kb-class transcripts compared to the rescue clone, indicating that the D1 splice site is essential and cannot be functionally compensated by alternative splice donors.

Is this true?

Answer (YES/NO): NO